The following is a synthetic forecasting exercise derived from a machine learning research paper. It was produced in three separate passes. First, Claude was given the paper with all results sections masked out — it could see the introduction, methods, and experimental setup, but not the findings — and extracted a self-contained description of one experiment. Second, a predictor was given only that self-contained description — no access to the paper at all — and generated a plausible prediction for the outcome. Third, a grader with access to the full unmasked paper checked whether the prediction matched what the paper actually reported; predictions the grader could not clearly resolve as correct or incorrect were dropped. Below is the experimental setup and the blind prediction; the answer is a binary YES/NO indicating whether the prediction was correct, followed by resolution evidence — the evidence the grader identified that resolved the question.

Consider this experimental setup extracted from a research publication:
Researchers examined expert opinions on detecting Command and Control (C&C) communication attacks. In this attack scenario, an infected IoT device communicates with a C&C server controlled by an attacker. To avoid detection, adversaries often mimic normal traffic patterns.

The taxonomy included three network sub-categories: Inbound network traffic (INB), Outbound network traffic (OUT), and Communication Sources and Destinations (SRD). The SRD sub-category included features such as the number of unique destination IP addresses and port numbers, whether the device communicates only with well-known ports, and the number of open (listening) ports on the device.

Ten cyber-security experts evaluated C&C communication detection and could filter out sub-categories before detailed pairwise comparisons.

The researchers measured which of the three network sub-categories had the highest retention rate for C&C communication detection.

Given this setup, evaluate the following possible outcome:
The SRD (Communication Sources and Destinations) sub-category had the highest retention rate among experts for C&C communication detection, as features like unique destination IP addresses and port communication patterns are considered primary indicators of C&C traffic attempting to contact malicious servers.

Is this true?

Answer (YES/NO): NO